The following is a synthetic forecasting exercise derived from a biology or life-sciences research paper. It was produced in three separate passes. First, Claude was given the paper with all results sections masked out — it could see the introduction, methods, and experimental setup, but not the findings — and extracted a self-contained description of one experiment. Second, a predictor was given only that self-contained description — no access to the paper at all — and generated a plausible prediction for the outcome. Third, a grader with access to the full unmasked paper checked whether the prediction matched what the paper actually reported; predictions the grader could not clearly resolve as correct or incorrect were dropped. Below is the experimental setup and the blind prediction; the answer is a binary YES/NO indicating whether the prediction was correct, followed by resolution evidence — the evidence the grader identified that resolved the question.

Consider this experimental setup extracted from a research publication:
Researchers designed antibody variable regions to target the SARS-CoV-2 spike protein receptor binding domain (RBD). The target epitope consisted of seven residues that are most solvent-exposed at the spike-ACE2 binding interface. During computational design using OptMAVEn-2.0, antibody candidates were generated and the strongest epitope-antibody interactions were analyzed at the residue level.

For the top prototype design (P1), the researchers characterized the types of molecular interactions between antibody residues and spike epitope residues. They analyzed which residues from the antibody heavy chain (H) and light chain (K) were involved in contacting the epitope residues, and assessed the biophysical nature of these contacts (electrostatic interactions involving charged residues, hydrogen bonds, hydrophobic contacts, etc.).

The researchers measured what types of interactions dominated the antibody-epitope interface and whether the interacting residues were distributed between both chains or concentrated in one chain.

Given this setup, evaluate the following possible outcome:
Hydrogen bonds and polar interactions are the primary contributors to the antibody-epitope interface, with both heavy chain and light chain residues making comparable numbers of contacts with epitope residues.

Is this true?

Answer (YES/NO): NO